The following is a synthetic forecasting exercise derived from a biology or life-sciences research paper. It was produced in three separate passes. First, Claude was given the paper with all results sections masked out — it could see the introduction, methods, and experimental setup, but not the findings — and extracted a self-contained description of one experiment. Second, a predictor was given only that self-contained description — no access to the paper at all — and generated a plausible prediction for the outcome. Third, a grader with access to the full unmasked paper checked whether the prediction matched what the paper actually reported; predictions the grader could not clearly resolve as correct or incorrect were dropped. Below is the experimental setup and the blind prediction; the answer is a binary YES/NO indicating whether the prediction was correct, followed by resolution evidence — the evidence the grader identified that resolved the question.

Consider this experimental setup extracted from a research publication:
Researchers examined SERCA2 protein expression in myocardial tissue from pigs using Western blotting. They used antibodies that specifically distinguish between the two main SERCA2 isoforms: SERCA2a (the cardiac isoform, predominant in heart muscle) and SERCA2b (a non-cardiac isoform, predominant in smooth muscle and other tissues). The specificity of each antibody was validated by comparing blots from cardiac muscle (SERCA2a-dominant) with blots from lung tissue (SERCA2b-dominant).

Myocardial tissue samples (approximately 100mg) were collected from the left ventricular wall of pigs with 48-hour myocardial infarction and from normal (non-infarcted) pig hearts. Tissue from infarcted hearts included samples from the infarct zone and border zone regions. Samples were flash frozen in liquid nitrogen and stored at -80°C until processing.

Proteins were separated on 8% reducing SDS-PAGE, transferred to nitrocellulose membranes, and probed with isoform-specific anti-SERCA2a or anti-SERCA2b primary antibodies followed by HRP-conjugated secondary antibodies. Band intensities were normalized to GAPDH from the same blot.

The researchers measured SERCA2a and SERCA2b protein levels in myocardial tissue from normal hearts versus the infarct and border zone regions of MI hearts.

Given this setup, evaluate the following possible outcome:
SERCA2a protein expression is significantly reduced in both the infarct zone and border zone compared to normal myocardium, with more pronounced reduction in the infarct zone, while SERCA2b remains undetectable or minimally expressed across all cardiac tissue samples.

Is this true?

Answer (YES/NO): NO